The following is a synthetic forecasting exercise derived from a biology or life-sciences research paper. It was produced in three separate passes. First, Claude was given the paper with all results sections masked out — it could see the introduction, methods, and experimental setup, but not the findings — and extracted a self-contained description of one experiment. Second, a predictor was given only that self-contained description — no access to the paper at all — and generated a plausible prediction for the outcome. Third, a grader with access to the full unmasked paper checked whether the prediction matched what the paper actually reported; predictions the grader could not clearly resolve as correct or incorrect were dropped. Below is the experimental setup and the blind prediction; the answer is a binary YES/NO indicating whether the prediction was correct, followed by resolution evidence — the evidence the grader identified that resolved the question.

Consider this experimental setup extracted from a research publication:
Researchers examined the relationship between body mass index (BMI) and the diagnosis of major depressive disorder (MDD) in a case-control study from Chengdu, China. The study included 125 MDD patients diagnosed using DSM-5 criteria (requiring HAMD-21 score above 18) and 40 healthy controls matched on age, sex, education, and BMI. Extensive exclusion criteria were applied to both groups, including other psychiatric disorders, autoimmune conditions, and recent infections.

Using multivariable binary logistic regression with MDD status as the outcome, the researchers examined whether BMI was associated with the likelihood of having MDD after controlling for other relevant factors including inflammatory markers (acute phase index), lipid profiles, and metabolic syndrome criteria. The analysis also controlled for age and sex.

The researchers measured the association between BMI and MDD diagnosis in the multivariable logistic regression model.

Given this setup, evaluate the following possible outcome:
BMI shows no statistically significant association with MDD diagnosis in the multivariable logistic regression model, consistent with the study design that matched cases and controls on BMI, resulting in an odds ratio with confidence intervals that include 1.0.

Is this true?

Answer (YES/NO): NO